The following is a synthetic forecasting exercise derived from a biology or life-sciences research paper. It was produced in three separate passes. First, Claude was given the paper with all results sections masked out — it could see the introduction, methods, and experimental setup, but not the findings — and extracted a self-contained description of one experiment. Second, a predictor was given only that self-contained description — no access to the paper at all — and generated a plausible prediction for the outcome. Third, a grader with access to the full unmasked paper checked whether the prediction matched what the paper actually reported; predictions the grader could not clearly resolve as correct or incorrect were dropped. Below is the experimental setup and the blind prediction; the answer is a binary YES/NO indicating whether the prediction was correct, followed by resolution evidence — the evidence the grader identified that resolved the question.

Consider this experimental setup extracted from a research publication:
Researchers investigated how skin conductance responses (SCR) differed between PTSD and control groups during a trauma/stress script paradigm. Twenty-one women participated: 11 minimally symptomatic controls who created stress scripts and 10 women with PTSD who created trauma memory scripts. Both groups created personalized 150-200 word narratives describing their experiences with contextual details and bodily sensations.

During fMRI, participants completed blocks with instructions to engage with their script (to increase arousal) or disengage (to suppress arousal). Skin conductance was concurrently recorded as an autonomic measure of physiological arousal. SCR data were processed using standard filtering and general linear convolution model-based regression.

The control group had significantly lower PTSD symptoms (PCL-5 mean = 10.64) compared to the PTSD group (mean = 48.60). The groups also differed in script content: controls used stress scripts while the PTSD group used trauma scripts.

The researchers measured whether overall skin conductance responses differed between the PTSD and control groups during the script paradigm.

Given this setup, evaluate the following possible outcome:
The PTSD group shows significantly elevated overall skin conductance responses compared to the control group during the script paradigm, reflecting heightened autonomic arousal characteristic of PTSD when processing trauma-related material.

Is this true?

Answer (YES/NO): NO